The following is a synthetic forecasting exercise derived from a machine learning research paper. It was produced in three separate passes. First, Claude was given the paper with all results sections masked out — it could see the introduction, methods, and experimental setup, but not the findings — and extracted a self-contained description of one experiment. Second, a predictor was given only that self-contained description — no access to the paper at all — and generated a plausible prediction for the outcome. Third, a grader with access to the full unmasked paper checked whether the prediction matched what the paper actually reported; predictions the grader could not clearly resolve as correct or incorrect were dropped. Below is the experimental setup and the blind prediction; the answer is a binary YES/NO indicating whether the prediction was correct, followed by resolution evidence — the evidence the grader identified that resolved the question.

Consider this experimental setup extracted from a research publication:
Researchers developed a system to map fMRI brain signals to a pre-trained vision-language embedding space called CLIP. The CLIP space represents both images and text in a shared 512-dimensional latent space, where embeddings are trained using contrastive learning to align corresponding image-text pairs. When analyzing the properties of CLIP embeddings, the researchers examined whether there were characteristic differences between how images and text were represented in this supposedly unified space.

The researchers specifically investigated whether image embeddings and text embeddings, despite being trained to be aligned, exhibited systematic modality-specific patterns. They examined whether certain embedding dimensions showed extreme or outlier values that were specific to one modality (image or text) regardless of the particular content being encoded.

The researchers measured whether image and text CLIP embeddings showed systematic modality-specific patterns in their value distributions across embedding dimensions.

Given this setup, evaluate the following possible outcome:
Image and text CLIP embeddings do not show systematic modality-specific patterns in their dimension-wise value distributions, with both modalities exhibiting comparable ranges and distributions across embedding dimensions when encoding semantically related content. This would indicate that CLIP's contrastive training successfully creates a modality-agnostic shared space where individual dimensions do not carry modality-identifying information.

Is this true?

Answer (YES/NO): NO